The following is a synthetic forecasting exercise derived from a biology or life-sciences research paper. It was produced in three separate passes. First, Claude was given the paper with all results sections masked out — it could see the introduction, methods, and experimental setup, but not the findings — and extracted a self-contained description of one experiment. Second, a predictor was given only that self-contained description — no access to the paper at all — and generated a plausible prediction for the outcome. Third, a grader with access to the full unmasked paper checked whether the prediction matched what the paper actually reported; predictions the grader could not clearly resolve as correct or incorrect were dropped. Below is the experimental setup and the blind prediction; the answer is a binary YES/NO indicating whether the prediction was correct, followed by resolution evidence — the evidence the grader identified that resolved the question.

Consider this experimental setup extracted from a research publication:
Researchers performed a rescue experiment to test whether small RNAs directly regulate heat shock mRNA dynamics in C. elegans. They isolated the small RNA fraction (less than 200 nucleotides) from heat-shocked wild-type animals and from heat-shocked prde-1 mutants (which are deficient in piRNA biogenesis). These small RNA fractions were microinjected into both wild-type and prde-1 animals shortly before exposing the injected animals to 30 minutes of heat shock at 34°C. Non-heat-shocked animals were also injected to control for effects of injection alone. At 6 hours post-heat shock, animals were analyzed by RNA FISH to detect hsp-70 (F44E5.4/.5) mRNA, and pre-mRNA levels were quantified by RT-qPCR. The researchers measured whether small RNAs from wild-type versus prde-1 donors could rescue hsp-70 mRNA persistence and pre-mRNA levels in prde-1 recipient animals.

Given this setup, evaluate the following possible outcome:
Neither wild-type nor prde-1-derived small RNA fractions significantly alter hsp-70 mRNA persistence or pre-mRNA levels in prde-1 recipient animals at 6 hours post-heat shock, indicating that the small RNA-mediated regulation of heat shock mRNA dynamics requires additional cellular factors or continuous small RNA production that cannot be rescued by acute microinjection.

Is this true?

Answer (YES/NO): NO